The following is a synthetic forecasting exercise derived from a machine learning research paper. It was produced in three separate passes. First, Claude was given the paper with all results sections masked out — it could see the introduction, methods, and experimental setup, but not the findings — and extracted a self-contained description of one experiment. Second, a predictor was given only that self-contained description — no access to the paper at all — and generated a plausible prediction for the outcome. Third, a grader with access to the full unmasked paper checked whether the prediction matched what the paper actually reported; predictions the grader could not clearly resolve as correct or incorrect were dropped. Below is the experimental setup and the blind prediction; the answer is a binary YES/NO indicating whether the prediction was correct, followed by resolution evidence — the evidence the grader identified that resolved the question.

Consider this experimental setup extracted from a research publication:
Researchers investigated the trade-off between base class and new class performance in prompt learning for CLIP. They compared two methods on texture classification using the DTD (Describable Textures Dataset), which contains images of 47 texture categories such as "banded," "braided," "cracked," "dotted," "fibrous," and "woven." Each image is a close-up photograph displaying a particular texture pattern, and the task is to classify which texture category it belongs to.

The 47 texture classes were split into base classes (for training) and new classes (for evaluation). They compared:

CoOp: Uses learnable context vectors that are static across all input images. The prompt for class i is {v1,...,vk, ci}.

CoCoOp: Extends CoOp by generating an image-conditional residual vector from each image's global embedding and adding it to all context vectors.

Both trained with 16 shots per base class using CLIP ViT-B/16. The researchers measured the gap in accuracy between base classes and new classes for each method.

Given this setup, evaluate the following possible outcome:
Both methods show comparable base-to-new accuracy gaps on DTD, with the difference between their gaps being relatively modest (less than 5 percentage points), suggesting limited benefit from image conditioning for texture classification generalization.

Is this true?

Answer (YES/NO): NO